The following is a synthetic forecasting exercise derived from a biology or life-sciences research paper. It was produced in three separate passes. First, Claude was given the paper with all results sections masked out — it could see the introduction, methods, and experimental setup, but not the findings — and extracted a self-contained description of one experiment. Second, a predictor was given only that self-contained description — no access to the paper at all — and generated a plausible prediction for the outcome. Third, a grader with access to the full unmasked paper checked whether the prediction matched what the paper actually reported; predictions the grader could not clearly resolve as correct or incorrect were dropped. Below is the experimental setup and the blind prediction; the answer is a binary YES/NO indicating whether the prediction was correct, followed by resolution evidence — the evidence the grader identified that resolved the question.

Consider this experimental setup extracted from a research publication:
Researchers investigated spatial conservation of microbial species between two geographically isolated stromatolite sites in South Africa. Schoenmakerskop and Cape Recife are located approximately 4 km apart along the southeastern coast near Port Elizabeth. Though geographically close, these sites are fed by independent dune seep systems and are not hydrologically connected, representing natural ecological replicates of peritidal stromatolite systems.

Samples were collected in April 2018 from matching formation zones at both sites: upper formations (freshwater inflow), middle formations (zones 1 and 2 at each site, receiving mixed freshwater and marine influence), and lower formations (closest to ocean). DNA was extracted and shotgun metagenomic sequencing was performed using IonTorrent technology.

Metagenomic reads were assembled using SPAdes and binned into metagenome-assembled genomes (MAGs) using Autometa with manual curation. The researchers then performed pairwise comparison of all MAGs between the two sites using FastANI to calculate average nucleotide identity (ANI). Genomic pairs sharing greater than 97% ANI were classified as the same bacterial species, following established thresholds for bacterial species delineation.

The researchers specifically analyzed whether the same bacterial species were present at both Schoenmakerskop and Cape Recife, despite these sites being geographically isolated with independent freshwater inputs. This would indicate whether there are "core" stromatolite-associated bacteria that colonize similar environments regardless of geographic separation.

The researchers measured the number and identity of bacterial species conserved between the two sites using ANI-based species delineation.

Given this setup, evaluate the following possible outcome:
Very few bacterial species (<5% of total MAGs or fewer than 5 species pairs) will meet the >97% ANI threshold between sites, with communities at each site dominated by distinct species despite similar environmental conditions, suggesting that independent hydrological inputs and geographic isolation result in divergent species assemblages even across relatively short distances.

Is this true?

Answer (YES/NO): NO